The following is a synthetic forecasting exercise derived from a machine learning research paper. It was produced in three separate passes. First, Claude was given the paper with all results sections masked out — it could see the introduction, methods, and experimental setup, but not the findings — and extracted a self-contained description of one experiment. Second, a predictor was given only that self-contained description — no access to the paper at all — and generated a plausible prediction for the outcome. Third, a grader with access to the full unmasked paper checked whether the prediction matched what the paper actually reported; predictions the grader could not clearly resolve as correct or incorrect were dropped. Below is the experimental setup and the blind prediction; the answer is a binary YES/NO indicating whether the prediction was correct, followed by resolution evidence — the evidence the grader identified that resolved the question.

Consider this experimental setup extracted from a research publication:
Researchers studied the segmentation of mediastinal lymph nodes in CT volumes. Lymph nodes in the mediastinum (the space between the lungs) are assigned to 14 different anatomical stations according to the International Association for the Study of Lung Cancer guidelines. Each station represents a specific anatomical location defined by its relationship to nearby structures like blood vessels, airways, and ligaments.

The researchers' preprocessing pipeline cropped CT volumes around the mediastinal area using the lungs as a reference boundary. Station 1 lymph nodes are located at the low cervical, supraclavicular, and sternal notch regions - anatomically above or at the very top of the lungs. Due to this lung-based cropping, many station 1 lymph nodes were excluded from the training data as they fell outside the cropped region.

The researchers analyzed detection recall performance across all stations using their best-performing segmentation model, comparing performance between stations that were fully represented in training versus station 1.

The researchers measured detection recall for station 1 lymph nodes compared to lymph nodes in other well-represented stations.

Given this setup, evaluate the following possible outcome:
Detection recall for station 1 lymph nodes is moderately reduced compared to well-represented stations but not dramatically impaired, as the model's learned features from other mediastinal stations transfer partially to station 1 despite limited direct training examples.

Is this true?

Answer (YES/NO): NO